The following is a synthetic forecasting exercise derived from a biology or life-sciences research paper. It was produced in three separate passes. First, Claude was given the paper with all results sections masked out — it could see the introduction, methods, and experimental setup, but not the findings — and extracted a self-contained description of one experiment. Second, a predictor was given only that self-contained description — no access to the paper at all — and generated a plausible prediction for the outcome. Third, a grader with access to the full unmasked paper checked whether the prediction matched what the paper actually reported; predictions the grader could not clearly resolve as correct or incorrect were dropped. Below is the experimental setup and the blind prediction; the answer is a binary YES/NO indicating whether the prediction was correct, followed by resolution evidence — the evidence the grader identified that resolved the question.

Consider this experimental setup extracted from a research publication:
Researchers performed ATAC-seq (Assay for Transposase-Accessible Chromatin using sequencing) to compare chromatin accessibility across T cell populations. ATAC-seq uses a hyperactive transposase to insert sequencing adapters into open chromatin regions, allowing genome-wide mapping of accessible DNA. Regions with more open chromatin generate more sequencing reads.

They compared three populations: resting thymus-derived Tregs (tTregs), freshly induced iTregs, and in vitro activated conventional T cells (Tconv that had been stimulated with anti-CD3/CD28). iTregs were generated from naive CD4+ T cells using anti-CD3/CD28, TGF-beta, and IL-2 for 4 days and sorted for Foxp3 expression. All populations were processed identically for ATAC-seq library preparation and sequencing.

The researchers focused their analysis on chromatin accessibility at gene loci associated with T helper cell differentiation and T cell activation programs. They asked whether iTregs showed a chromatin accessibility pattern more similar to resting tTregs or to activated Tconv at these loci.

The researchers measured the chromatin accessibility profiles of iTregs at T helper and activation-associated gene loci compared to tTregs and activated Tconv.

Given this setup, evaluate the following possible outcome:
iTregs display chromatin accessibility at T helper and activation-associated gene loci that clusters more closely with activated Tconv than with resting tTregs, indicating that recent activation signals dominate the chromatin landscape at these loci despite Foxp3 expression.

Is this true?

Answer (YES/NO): YES